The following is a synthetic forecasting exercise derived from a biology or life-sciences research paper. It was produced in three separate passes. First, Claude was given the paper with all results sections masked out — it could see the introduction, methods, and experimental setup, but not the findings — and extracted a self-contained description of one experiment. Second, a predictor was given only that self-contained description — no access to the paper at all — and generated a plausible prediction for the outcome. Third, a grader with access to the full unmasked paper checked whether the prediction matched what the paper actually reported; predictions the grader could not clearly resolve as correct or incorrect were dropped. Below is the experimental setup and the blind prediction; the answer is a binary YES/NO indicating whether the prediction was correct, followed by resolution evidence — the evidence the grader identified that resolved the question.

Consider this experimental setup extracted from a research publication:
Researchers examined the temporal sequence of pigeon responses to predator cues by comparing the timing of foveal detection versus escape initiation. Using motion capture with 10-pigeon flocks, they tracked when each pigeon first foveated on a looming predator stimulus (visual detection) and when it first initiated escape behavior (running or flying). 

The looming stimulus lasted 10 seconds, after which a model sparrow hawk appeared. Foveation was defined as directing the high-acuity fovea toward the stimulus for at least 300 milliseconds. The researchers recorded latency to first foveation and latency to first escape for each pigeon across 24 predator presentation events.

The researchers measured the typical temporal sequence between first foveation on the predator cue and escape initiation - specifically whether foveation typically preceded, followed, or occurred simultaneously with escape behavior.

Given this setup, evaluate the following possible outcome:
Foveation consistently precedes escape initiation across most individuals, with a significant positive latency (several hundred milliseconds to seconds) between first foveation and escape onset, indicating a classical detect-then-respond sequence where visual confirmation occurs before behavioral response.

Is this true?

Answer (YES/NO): YES